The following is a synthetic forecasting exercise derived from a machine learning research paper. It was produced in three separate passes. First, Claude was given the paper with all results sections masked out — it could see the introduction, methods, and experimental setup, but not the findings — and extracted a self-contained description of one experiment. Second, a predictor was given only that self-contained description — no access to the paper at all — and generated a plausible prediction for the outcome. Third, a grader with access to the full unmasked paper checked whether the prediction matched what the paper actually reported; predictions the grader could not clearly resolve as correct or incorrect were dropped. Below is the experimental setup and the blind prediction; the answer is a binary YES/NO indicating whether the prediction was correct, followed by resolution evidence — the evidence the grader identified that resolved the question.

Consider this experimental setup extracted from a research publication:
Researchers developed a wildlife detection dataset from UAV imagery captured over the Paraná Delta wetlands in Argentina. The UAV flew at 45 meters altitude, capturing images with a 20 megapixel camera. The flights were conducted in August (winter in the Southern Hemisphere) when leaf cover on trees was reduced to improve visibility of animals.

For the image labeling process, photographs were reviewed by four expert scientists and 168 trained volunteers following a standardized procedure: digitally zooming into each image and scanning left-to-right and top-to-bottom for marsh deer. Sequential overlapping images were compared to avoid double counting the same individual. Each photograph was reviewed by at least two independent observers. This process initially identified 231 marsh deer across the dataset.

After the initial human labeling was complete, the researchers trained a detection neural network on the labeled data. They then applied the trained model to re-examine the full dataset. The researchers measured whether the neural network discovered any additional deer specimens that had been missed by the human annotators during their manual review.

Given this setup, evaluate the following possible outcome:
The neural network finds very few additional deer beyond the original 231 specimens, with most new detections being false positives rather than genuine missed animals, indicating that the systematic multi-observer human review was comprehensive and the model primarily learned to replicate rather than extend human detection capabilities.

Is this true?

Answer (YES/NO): NO